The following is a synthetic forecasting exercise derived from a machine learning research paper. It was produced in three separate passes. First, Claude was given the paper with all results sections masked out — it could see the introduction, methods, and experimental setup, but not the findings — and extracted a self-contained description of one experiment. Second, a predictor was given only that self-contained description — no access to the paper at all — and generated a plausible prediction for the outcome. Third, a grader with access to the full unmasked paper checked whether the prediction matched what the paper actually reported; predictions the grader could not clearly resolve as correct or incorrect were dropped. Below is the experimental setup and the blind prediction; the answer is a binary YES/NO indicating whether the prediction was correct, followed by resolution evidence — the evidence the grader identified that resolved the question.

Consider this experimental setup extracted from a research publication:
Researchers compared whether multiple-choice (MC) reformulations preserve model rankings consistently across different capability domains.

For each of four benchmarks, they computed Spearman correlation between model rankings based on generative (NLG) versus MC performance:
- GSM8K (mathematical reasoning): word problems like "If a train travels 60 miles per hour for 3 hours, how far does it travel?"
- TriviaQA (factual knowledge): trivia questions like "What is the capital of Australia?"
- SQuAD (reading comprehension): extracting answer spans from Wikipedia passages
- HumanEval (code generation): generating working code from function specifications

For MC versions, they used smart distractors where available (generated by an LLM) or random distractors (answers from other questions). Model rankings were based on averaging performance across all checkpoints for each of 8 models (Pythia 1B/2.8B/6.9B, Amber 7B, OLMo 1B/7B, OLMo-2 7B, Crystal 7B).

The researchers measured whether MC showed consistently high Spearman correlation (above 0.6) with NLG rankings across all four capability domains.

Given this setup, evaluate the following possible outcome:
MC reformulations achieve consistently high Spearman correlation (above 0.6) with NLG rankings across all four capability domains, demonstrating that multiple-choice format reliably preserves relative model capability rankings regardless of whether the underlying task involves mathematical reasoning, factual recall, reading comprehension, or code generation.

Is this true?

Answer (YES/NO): YES